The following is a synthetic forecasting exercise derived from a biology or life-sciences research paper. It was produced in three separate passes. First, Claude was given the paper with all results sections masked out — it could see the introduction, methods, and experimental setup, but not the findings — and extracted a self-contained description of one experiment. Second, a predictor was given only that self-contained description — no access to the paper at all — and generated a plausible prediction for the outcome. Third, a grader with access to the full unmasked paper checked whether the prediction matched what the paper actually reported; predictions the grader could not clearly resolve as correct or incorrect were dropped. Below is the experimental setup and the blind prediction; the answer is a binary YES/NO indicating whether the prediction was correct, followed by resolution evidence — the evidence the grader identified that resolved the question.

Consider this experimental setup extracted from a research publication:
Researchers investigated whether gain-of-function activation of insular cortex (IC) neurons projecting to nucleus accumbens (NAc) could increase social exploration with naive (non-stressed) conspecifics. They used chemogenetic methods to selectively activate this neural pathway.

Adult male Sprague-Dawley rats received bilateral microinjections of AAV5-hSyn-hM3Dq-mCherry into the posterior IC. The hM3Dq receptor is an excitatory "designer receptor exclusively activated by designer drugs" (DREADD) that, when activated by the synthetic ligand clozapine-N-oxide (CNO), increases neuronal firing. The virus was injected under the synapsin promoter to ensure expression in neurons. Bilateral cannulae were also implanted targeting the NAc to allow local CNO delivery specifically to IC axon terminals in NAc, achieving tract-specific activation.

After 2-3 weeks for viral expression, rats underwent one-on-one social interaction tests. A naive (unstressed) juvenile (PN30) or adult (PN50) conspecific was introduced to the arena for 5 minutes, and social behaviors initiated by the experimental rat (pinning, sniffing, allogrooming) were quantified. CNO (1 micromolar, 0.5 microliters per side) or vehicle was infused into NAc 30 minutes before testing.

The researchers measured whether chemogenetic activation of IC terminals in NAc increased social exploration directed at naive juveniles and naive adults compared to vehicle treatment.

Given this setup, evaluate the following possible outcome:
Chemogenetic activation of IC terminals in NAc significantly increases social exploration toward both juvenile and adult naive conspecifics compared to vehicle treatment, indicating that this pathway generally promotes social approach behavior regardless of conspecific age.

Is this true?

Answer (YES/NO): NO